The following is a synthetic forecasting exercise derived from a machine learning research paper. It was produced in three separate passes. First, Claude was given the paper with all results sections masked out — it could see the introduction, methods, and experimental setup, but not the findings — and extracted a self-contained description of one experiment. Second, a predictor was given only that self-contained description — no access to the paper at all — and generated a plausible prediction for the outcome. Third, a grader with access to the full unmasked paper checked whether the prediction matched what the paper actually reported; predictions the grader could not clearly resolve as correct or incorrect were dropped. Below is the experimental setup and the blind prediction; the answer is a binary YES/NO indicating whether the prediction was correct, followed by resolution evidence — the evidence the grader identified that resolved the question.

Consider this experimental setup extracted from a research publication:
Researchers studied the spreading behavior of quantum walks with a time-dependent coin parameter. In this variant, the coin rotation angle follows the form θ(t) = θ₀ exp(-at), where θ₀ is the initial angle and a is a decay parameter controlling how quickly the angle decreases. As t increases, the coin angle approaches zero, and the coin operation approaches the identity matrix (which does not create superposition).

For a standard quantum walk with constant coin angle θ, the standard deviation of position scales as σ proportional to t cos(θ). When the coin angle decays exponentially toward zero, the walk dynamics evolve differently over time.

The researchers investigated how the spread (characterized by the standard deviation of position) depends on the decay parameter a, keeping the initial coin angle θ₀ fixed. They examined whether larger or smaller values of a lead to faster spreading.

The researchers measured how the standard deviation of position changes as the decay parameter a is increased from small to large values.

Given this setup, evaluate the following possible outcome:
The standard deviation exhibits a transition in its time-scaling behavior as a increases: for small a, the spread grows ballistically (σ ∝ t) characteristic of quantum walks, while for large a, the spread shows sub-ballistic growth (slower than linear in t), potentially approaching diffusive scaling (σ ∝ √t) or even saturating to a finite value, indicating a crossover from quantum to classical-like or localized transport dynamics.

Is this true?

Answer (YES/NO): NO